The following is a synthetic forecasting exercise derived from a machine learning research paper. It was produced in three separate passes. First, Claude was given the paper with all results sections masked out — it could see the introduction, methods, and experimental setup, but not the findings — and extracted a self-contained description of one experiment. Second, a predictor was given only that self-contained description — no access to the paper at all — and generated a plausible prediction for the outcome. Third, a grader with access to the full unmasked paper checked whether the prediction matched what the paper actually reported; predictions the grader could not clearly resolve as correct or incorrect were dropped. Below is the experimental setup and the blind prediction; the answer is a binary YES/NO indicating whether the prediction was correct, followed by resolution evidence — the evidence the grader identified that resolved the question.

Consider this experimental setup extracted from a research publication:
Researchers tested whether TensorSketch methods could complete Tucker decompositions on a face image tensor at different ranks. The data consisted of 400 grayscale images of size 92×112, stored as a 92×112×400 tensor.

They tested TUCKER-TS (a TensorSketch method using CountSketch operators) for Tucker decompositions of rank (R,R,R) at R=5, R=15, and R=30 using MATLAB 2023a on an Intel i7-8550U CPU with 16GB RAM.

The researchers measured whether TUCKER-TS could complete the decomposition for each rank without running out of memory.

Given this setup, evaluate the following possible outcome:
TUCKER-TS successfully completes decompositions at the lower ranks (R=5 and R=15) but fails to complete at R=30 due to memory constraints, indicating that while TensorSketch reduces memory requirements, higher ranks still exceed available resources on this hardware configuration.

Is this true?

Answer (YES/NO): YES